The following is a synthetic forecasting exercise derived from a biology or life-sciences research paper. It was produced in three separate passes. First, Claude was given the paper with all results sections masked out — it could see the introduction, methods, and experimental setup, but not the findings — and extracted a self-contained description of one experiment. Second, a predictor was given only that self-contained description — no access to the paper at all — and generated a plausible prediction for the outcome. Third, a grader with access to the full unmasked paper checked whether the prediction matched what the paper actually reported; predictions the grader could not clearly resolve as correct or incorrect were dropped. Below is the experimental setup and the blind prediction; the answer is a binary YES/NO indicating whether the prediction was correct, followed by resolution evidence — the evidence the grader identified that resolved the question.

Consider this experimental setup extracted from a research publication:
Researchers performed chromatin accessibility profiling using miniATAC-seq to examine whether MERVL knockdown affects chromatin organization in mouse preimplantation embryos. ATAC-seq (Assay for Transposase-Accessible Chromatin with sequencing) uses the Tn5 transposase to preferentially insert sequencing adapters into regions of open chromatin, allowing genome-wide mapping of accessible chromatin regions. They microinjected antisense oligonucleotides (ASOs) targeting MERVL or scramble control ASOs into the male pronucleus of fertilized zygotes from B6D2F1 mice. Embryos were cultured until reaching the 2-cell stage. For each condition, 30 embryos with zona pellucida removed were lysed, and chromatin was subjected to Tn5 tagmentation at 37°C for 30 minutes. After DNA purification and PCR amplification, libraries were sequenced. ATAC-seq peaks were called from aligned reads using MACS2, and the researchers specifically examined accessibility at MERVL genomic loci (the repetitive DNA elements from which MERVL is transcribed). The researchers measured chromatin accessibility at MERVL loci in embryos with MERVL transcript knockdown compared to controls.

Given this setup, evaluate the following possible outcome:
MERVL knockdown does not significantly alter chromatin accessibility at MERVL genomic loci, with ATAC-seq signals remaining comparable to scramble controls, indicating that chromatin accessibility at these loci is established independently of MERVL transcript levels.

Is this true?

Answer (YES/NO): NO